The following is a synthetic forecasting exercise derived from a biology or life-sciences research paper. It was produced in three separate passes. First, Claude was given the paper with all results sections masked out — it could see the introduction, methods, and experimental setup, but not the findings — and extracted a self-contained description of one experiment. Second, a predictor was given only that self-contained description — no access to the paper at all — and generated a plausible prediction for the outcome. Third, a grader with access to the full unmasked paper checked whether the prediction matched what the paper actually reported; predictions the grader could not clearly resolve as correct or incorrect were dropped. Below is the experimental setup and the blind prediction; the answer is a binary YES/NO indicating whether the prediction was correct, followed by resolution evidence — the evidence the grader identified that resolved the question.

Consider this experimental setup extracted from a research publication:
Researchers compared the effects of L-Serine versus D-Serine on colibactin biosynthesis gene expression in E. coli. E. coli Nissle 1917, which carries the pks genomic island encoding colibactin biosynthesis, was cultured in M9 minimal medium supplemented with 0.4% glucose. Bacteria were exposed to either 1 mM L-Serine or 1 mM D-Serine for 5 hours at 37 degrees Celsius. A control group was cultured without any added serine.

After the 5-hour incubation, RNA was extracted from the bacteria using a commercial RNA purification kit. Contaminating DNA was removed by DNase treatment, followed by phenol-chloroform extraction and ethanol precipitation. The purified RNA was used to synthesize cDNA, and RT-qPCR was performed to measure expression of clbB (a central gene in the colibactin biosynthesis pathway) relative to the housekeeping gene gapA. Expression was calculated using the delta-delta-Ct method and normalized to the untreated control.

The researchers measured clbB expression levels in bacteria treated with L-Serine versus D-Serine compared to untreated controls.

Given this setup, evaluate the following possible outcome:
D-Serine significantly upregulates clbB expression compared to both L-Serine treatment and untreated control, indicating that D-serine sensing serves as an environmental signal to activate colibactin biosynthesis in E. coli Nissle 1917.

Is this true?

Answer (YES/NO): NO